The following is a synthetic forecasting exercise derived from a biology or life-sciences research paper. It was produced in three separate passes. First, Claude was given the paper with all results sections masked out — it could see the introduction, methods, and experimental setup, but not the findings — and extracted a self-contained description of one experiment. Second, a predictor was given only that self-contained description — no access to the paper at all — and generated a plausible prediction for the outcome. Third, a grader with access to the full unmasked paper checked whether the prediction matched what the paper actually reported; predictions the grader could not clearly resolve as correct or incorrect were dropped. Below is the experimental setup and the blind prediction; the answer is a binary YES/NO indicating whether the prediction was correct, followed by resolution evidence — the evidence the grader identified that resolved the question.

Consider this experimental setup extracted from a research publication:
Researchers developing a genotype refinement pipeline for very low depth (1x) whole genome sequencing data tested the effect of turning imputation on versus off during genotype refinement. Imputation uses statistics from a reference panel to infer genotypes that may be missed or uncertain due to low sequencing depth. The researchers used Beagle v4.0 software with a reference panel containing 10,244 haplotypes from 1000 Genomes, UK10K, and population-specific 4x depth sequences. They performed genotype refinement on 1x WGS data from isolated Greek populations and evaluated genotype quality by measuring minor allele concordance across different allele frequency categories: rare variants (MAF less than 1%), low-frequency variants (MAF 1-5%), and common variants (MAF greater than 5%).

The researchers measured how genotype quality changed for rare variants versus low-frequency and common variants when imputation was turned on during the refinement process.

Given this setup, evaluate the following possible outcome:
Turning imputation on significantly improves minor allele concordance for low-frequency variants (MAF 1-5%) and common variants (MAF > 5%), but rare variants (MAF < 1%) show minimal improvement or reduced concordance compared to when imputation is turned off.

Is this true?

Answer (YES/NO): NO